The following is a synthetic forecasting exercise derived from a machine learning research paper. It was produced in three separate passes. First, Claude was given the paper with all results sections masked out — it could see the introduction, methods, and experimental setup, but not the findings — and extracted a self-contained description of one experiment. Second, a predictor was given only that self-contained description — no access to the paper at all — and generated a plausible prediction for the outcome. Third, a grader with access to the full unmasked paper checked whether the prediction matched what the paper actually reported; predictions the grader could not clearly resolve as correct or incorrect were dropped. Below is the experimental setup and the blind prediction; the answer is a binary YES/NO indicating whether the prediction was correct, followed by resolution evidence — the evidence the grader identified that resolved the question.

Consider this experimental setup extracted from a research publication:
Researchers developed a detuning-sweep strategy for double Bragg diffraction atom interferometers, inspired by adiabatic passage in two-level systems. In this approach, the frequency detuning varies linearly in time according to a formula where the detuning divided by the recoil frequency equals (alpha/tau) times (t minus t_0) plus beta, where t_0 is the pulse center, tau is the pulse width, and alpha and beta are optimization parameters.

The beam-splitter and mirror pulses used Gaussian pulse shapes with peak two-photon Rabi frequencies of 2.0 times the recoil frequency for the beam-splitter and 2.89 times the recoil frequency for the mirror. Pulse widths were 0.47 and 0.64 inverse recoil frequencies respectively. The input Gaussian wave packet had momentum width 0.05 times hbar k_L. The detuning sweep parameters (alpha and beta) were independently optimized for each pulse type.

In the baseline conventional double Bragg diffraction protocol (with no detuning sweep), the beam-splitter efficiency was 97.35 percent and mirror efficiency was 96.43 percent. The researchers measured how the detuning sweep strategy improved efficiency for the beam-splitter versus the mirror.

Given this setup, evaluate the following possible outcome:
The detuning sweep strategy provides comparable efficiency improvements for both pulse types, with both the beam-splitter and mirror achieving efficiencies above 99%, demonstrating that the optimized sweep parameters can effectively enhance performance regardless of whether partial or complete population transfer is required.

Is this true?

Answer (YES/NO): NO